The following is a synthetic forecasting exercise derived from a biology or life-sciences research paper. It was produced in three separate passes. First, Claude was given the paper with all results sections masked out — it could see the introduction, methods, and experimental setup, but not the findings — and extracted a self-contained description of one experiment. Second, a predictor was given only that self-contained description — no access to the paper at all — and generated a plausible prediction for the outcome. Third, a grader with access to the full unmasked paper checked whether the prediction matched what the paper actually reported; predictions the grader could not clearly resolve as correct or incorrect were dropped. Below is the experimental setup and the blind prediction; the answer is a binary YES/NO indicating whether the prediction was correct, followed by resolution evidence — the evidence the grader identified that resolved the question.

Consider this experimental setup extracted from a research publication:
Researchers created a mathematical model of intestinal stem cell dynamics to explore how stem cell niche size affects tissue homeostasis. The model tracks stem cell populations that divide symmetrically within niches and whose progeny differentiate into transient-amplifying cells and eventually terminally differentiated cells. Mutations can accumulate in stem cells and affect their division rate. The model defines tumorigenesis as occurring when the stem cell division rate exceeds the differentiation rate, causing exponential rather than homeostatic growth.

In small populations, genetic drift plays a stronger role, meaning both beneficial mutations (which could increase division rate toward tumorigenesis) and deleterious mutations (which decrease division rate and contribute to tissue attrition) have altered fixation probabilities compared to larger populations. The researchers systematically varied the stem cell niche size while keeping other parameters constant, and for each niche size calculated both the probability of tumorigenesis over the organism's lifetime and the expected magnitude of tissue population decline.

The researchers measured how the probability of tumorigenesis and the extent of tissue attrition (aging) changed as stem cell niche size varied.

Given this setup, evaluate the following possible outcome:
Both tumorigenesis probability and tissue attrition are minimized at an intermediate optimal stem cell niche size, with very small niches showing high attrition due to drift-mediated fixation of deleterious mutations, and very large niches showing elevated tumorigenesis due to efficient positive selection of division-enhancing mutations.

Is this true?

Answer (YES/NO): NO